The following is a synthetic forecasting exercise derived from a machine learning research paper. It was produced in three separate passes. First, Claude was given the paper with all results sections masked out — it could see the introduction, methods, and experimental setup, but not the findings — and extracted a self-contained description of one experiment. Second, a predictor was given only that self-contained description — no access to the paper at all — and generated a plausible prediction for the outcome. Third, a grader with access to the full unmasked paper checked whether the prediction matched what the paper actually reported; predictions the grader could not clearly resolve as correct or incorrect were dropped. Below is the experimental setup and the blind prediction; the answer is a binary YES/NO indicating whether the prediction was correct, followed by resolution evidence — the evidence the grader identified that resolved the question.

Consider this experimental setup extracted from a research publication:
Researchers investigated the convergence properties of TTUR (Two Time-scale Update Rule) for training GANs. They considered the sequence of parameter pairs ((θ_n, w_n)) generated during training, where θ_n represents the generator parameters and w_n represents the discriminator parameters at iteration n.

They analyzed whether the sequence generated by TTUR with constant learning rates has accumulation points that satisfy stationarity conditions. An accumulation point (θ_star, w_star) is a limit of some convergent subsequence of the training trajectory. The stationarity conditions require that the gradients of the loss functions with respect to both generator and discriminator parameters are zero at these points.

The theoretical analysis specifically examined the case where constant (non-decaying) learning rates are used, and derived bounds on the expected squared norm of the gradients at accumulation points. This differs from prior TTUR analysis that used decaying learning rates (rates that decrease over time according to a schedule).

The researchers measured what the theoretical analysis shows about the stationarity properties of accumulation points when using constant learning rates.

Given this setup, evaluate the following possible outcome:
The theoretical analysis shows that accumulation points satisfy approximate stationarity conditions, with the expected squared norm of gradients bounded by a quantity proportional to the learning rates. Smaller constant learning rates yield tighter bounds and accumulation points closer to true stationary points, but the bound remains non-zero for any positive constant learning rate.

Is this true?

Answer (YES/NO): NO